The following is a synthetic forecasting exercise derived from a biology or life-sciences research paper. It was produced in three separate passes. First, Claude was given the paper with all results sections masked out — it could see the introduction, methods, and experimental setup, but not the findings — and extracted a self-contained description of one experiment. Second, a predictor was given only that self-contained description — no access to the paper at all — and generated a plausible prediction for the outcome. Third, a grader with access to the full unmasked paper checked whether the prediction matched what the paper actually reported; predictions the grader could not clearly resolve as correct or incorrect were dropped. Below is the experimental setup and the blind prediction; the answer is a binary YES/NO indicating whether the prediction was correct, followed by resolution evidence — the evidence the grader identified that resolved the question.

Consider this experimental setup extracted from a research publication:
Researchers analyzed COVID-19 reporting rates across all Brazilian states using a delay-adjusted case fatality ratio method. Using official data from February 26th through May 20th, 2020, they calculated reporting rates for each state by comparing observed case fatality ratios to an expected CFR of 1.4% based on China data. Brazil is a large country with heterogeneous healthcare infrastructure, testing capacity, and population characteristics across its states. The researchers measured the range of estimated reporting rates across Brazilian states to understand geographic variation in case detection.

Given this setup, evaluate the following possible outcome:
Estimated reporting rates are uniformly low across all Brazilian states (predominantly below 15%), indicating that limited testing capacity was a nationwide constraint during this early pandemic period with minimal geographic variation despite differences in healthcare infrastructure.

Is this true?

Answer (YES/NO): NO